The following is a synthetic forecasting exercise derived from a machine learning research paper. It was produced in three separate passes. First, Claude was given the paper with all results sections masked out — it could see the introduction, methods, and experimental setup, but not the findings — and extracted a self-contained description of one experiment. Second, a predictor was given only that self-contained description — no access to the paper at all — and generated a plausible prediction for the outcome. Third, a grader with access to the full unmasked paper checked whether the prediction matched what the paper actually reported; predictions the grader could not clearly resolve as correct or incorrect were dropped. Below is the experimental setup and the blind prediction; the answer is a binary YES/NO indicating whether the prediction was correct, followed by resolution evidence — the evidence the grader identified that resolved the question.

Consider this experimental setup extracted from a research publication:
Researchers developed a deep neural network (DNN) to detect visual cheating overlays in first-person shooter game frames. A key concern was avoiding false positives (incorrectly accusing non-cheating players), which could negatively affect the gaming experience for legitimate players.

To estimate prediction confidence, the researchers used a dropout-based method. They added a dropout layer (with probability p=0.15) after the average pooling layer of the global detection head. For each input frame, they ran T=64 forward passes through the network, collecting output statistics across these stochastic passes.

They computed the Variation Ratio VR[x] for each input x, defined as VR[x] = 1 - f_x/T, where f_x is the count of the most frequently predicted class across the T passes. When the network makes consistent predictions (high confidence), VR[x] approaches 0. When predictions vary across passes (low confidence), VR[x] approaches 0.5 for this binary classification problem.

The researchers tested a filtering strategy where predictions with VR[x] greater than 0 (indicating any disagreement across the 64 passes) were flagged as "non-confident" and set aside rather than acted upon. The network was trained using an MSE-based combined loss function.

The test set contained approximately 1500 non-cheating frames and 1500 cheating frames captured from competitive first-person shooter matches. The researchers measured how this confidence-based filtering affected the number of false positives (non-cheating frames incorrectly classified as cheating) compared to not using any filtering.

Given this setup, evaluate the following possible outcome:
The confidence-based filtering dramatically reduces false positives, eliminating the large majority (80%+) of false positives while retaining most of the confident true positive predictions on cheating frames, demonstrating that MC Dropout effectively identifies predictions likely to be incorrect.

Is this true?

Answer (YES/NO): NO